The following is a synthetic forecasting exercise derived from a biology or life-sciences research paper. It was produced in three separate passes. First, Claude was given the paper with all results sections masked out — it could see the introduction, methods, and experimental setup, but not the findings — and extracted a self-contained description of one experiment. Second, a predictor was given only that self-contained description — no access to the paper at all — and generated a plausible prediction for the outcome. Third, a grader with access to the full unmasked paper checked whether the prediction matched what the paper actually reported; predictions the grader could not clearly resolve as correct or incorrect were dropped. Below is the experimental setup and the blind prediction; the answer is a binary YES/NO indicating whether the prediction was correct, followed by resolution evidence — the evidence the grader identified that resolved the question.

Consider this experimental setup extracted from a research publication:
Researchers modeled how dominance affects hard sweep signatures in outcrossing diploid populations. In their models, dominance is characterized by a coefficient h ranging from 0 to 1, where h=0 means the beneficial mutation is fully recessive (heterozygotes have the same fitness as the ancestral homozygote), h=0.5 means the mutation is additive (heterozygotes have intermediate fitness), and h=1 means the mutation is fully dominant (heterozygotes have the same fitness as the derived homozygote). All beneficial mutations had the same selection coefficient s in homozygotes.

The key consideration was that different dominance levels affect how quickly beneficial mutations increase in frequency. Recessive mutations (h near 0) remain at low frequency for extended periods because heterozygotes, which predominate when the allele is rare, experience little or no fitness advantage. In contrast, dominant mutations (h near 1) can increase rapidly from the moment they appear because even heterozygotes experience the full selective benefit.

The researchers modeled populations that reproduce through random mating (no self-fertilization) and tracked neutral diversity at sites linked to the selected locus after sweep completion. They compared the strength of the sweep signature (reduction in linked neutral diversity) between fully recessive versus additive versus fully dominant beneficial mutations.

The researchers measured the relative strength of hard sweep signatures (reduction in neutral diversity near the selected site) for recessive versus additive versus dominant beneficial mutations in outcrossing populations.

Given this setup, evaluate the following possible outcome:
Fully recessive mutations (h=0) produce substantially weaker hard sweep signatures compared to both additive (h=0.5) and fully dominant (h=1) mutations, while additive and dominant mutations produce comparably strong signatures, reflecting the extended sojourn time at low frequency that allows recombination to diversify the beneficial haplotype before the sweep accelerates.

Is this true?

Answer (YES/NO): YES